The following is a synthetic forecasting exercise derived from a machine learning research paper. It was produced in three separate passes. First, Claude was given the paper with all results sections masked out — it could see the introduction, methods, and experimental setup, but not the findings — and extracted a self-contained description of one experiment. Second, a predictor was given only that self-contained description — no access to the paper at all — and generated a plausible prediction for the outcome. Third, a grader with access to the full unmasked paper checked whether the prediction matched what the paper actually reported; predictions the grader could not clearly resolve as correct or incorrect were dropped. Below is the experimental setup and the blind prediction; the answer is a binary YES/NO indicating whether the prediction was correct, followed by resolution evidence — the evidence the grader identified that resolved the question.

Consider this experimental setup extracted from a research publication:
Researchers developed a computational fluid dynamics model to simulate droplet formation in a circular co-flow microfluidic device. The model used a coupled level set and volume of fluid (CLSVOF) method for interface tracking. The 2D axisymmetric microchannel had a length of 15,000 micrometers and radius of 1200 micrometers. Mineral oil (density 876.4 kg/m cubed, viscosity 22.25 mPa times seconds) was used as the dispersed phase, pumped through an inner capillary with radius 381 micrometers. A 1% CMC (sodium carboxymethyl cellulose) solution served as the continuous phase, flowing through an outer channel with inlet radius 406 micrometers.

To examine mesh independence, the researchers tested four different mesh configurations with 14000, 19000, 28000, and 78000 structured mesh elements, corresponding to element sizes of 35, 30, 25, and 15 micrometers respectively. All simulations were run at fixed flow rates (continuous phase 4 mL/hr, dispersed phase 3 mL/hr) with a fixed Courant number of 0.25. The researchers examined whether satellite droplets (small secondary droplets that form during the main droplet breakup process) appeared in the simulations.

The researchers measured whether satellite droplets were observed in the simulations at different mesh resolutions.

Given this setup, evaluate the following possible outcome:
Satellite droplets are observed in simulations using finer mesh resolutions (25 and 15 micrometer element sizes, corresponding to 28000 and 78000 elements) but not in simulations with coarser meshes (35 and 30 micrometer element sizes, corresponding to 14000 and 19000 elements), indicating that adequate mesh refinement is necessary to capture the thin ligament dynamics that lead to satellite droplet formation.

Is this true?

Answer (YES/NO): YES